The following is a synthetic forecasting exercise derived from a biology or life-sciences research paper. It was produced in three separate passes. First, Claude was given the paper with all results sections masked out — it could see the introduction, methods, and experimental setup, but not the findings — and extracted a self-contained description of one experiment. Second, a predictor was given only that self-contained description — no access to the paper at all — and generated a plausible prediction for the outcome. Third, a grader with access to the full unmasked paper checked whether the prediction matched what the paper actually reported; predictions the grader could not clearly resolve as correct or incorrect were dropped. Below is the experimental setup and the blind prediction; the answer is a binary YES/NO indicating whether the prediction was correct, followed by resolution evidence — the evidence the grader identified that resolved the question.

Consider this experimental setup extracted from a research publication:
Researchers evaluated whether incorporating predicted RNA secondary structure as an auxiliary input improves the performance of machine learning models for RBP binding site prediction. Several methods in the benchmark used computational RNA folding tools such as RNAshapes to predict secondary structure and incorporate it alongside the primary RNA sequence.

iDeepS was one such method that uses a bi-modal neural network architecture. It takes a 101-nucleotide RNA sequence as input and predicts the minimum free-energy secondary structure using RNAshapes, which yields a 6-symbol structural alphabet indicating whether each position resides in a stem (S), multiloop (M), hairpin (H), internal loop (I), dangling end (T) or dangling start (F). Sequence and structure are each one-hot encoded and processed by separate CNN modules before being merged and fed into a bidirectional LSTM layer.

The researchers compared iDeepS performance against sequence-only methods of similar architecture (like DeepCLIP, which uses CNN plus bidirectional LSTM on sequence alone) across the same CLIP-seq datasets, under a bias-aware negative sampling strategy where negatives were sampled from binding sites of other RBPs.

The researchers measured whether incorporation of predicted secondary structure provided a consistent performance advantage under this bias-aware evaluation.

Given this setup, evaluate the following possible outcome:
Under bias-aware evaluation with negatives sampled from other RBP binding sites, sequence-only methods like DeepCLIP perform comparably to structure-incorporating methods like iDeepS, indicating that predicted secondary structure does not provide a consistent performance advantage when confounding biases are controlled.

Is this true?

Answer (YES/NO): YES